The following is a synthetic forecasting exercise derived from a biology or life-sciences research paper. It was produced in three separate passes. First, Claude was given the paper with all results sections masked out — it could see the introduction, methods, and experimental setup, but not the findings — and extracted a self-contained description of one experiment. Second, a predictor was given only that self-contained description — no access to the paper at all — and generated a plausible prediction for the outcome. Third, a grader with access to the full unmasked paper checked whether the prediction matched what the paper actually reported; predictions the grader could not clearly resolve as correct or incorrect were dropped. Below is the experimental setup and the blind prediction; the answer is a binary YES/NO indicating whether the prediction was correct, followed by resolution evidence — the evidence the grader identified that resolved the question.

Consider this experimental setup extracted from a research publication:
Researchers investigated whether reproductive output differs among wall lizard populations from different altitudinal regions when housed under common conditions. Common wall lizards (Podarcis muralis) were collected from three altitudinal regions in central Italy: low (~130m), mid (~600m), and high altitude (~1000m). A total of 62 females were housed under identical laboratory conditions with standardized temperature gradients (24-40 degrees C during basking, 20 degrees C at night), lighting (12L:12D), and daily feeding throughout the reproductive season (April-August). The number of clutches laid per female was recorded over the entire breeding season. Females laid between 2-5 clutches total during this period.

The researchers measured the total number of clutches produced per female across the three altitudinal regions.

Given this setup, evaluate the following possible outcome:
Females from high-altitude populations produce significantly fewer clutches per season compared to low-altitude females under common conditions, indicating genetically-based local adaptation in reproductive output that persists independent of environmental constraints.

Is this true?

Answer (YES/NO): YES